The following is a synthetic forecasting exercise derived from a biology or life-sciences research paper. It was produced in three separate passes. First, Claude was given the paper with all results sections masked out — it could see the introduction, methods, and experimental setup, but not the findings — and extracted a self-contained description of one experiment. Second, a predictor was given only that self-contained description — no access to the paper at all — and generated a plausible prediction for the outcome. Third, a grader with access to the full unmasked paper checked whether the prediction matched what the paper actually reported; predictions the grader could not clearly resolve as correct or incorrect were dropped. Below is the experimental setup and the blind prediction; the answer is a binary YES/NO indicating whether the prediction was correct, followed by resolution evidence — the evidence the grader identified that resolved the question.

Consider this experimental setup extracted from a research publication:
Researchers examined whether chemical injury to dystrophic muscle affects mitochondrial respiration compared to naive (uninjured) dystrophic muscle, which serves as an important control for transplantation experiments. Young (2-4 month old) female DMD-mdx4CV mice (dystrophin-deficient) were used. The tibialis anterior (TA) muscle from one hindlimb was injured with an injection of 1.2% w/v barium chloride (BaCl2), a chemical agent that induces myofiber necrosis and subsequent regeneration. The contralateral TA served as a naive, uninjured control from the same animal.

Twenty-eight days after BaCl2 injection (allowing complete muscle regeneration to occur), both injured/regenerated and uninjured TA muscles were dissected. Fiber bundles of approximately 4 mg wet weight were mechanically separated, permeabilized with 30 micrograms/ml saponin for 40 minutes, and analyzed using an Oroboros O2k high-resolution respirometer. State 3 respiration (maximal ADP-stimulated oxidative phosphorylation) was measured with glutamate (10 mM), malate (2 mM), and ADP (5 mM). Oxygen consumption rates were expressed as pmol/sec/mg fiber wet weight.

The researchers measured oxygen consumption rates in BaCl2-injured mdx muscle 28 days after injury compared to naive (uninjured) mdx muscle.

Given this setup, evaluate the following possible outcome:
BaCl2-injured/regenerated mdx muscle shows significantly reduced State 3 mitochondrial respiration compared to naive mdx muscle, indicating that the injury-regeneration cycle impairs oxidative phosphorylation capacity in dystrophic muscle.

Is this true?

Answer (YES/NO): NO